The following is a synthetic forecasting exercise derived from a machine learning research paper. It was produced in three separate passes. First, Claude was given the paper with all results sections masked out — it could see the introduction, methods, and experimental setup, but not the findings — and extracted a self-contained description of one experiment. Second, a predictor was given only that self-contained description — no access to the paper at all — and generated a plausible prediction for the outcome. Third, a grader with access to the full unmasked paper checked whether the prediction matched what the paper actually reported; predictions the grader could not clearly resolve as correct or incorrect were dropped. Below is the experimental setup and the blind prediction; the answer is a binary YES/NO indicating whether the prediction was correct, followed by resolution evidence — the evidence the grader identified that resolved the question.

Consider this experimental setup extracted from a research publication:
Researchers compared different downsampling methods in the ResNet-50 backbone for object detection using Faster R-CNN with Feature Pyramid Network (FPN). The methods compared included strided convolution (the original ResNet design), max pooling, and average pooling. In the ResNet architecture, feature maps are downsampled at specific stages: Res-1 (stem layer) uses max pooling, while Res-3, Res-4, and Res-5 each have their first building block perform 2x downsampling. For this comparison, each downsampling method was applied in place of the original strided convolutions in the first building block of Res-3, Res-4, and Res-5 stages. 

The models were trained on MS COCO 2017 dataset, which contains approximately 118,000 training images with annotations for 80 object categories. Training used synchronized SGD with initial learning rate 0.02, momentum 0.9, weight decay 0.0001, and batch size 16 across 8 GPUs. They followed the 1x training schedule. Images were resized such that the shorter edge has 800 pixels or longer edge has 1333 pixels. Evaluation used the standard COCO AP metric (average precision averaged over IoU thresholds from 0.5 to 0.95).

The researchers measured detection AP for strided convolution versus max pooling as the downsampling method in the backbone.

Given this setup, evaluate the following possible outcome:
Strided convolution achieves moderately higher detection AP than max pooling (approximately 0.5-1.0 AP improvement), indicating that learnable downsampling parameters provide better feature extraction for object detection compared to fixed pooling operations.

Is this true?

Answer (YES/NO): NO